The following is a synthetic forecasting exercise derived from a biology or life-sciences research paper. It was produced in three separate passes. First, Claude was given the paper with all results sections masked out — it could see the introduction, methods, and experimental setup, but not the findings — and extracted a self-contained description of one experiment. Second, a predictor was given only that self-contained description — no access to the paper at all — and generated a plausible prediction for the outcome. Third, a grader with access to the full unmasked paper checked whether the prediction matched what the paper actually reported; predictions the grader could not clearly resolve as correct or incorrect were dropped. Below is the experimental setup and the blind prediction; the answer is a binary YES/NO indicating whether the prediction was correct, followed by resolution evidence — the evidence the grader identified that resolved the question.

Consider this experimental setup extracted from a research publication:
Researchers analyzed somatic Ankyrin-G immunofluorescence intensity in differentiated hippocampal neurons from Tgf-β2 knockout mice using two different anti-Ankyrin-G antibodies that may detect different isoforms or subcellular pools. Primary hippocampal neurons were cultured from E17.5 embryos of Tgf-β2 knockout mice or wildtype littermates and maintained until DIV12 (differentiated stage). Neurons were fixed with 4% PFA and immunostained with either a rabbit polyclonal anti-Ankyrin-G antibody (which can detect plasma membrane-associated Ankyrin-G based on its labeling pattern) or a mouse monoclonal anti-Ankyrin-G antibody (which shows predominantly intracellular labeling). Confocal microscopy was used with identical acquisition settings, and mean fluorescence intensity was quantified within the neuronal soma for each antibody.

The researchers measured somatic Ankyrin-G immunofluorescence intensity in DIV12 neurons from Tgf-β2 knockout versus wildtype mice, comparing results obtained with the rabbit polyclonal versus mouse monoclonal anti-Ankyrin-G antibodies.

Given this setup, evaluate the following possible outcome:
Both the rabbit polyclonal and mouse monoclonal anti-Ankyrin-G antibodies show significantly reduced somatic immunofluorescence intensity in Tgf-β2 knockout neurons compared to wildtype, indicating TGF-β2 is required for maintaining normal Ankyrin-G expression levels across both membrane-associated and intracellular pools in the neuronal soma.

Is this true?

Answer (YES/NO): NO